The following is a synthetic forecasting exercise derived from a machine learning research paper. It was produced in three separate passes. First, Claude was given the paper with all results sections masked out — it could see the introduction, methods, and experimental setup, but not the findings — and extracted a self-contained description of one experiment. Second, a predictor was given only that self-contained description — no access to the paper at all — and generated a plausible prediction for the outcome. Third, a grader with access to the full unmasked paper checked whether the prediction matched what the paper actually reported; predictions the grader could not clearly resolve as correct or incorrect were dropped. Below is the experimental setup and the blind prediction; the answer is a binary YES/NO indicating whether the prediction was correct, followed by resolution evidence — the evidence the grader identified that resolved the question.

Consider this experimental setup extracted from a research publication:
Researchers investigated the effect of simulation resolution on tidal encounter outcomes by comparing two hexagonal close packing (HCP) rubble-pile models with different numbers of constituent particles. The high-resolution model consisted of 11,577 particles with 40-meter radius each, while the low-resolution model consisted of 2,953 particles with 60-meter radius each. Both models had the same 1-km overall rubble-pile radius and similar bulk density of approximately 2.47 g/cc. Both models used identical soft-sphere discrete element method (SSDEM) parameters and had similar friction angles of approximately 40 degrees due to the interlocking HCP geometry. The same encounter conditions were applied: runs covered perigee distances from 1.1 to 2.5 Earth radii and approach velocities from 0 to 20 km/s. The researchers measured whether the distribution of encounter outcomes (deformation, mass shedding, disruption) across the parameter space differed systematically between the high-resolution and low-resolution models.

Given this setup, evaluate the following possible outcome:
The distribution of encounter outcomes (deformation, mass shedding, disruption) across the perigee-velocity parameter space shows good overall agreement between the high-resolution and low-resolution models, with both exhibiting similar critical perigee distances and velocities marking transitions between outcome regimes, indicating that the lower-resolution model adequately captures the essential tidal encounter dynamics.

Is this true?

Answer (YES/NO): NO